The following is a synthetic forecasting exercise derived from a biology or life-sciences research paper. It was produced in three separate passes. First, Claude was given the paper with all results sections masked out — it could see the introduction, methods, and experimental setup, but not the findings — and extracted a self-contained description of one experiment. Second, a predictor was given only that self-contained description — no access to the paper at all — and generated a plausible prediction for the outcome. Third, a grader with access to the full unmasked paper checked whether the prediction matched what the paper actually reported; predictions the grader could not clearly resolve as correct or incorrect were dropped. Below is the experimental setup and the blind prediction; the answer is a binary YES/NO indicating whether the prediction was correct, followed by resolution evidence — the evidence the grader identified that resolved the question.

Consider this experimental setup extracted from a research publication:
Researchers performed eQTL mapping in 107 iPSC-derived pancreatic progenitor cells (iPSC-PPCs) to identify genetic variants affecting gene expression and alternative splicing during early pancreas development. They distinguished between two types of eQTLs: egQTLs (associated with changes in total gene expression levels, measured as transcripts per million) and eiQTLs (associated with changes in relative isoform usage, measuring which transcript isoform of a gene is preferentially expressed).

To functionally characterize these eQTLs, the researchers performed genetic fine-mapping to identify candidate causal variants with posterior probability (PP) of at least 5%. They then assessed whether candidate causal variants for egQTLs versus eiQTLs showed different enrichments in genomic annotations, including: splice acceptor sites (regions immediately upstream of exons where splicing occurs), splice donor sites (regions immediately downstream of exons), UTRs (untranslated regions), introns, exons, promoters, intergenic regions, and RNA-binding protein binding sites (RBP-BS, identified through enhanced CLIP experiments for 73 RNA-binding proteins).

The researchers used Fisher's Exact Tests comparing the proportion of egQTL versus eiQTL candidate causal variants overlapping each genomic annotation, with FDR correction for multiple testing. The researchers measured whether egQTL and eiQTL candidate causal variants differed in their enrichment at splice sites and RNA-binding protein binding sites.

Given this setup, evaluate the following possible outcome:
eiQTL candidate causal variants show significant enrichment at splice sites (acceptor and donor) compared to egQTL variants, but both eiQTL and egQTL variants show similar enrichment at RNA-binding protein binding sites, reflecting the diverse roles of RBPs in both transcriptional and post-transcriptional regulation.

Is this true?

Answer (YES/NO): NO